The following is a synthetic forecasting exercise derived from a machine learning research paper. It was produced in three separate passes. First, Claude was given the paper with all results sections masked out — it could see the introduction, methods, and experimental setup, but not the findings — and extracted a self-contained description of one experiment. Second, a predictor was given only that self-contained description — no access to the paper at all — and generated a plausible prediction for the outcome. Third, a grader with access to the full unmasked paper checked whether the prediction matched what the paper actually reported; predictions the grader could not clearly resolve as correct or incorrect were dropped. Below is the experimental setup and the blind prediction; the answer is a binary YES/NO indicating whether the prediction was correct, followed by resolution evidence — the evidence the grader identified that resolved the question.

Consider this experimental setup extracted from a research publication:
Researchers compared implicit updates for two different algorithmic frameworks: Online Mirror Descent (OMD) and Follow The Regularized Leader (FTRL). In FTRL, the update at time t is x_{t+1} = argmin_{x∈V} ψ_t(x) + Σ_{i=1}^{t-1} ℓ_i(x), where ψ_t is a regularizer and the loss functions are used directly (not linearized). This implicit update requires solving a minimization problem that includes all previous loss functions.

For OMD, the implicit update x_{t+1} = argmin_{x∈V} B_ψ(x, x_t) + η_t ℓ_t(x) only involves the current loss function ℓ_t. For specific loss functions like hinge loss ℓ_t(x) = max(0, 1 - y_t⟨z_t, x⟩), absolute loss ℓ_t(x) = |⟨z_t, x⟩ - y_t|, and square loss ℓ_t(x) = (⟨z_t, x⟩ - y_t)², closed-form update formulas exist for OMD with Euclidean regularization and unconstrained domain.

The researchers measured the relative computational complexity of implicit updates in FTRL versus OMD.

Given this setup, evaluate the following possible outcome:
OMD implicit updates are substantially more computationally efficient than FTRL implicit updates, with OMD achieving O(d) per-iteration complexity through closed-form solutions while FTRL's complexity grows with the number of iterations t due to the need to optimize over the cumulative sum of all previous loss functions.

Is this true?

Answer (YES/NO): YES